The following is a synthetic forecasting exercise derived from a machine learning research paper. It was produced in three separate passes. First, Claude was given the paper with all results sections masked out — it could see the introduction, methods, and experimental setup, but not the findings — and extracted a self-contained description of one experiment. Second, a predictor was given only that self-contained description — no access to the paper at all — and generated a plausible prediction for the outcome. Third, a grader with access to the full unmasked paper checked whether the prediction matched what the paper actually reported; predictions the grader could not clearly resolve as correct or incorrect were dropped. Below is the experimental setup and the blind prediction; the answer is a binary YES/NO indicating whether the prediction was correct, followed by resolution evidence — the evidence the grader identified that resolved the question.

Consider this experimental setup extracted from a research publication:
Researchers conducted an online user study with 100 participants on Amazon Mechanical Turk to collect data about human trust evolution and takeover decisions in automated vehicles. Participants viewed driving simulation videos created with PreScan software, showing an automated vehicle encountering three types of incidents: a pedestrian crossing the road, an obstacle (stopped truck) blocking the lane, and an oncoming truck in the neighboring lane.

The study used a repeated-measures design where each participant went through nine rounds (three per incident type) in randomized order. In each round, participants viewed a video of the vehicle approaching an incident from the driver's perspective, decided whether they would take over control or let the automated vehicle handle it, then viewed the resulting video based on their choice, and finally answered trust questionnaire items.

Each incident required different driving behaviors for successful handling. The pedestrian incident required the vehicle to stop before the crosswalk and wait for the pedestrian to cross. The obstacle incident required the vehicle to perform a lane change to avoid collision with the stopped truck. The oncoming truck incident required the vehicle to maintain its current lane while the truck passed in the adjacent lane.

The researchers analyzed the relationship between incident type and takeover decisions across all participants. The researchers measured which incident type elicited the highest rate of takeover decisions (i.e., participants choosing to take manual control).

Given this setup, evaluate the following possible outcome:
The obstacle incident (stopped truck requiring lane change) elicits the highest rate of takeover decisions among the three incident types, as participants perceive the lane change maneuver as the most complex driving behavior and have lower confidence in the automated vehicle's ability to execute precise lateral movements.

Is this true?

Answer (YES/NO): NO